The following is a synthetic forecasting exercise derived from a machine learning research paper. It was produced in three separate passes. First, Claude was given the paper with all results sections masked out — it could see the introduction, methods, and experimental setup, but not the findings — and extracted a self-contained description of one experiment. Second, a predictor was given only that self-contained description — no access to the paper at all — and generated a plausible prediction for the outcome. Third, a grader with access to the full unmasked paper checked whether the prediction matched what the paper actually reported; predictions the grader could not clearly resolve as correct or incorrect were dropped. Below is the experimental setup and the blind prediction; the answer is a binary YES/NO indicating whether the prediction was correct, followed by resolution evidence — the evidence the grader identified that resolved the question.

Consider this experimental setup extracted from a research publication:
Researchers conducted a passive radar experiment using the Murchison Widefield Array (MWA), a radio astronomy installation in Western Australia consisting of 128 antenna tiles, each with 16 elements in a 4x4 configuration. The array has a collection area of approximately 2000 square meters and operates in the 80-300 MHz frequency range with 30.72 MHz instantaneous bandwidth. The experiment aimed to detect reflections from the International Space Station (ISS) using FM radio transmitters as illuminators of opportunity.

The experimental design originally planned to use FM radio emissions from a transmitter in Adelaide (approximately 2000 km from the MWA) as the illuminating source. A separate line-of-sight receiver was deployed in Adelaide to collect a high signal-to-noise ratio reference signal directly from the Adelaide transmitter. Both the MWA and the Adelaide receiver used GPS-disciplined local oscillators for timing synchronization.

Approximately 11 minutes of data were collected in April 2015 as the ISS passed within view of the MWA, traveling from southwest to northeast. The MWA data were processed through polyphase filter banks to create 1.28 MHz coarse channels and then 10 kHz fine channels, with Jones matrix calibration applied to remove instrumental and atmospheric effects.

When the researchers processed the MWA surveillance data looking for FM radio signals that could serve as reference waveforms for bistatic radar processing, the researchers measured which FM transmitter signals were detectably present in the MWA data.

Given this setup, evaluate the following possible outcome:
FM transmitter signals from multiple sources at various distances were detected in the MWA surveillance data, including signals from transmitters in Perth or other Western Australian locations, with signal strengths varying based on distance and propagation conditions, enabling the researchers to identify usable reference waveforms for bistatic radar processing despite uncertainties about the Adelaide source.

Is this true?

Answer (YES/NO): YES